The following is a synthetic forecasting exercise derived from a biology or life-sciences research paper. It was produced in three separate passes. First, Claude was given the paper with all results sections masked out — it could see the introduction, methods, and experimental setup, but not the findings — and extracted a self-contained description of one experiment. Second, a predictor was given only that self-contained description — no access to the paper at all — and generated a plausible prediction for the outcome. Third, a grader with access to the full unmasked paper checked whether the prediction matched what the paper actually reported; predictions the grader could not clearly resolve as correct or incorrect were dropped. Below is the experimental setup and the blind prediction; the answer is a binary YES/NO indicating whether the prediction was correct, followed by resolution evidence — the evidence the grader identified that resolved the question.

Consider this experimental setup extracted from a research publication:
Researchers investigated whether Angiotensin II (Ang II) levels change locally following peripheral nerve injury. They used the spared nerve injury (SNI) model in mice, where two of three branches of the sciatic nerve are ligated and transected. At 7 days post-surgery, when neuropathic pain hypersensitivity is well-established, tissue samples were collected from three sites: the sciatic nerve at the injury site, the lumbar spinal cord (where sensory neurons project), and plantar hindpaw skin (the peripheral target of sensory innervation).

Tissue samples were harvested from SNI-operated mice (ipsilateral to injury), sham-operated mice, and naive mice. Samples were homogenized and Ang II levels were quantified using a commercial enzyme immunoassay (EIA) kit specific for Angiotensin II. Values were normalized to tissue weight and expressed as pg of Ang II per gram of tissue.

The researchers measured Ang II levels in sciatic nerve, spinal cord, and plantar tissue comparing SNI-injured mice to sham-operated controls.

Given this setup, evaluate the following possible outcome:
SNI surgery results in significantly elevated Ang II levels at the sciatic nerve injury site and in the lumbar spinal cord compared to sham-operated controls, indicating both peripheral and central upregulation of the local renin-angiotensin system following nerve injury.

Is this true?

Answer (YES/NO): NO